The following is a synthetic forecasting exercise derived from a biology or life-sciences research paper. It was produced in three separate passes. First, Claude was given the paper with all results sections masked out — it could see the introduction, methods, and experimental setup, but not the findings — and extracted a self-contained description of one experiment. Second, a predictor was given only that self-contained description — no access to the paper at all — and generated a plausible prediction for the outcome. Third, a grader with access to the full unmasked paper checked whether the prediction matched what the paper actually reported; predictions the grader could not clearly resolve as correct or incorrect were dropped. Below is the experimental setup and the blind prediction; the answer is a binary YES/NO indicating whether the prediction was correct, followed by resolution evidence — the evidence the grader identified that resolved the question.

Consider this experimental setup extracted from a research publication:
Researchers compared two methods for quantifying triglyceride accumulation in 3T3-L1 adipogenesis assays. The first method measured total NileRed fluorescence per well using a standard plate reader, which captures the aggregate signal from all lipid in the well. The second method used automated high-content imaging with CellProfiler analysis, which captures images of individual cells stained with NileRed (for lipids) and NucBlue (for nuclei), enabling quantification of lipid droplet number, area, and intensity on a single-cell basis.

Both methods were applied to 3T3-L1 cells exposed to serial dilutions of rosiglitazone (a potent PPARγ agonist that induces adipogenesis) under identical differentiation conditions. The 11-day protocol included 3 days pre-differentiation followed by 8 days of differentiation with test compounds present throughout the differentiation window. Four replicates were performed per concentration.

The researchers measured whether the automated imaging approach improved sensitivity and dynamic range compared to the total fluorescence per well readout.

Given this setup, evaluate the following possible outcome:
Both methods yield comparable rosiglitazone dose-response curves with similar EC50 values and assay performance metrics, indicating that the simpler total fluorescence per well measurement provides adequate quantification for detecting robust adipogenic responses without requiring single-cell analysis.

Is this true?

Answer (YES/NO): NO